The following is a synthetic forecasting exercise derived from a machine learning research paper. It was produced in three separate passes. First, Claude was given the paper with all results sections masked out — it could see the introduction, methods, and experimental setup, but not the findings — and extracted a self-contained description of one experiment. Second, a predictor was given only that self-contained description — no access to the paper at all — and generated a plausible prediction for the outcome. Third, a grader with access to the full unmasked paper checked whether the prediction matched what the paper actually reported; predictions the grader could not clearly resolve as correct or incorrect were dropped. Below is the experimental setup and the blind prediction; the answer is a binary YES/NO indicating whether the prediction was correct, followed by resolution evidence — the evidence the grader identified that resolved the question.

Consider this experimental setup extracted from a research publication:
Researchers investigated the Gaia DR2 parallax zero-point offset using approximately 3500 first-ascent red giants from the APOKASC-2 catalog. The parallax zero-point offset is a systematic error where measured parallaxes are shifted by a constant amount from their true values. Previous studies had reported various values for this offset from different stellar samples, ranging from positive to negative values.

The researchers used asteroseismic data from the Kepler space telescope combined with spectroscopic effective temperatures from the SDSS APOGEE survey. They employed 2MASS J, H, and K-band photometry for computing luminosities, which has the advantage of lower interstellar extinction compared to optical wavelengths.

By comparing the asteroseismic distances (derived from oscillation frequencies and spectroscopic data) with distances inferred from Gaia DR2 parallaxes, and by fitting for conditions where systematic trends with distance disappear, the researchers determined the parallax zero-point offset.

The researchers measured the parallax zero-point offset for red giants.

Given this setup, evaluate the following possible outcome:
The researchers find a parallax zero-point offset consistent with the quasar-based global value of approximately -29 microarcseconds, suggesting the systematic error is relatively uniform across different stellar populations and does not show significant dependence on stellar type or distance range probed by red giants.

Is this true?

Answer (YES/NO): NO